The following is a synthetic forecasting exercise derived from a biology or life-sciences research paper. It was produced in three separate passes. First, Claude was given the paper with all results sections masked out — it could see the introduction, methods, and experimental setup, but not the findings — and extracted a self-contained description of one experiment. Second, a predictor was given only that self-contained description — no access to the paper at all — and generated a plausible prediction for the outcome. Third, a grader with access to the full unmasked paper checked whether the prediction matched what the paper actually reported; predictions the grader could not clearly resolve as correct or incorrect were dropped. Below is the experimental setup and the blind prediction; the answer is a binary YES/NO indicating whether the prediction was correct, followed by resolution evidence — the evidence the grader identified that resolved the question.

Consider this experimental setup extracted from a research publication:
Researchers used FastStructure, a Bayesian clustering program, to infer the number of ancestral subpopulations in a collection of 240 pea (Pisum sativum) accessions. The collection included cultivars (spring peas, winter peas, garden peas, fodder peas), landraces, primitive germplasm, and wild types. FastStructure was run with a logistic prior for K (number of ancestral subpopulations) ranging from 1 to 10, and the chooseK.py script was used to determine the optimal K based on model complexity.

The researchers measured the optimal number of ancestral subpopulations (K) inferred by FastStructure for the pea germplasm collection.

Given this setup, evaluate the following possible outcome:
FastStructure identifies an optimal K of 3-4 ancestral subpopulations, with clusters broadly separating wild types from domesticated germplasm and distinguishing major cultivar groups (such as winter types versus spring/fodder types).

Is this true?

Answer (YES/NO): NO